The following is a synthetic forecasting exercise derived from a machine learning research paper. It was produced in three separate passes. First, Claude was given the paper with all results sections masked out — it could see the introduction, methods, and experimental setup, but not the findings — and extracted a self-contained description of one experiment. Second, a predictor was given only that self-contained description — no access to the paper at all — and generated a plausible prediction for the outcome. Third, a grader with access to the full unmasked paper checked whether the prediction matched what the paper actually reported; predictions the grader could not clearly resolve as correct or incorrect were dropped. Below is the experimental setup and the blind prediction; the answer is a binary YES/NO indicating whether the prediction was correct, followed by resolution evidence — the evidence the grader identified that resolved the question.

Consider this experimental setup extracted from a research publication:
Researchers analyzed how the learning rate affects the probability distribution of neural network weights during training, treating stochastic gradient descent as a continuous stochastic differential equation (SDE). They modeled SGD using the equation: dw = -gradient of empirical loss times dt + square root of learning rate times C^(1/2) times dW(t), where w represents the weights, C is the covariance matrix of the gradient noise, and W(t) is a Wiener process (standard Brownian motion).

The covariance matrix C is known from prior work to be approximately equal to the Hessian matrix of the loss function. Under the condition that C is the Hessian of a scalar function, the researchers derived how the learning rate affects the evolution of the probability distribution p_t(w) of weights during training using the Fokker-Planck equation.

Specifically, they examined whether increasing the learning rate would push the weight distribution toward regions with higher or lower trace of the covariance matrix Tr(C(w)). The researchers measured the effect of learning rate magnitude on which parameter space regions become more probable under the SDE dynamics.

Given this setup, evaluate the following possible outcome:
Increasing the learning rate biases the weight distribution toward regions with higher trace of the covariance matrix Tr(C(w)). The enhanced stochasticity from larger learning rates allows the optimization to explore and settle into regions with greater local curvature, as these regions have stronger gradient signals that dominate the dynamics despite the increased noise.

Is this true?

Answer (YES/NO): NO